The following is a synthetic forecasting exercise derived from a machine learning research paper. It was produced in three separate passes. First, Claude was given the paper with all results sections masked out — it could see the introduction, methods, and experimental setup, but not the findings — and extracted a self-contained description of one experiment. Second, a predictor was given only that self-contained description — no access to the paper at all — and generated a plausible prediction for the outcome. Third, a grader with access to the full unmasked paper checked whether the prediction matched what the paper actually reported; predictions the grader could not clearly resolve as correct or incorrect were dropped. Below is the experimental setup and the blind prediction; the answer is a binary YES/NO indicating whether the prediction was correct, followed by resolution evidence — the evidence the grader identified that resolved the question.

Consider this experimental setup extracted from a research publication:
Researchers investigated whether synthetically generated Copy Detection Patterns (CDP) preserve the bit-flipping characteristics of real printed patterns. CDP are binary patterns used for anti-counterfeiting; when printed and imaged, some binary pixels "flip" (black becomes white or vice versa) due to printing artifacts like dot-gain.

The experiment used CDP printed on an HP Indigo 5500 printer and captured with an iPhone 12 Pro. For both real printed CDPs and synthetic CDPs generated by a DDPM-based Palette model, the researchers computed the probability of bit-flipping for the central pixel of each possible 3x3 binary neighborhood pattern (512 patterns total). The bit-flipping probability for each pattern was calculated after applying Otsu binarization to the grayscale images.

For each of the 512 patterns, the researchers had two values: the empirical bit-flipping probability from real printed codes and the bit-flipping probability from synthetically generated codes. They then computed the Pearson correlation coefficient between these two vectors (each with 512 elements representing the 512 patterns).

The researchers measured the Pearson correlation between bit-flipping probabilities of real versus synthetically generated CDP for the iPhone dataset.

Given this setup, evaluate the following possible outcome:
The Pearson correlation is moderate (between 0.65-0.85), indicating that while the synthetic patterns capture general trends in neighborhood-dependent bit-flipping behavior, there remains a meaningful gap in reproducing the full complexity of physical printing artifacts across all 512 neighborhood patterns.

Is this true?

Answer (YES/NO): NO